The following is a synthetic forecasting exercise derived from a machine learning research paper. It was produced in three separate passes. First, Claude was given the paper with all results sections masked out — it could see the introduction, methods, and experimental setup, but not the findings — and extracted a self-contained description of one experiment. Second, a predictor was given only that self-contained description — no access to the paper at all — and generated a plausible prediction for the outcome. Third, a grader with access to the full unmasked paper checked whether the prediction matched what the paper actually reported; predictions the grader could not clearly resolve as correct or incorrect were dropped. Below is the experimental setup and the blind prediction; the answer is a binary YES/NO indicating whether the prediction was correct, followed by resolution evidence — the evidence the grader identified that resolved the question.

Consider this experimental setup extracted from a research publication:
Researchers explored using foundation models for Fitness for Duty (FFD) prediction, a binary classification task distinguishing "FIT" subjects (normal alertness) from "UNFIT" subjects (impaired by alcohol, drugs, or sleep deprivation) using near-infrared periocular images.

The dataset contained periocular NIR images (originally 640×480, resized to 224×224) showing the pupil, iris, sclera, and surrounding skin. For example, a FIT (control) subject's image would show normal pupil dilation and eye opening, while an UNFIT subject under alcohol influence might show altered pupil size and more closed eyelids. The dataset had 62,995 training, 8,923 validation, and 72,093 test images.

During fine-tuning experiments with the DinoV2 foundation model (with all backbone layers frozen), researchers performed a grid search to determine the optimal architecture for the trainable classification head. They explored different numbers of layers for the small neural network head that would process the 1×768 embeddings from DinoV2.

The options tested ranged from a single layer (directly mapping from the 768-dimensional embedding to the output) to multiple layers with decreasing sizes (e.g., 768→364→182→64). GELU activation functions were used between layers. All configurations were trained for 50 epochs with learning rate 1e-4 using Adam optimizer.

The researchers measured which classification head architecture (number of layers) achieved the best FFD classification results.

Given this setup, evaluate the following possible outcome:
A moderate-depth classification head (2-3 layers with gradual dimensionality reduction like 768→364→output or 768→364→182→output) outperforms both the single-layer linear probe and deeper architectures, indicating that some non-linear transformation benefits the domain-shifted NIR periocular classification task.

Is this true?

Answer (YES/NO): NO